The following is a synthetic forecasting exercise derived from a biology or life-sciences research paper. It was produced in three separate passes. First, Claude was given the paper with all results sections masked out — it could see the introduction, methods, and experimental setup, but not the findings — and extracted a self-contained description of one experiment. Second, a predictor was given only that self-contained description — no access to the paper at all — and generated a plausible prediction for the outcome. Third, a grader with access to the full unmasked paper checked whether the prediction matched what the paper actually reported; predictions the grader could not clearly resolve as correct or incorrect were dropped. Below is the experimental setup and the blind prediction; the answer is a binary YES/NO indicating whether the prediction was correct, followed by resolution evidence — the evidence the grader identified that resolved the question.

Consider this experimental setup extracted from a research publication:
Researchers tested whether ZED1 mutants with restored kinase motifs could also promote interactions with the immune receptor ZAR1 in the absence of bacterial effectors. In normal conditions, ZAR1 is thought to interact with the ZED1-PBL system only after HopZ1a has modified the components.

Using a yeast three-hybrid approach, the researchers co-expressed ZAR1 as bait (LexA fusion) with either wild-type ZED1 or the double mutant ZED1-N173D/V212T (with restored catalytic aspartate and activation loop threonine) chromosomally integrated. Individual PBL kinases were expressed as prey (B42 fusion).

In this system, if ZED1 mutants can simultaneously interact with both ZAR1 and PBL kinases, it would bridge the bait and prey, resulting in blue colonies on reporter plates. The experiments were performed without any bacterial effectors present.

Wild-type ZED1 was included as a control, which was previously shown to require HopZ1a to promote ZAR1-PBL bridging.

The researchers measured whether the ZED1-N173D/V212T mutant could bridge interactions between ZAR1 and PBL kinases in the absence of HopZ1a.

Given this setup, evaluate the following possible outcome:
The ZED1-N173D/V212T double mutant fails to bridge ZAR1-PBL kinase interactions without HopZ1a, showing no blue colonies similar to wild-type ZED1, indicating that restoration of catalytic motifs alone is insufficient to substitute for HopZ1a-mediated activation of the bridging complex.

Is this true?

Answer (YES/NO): NO